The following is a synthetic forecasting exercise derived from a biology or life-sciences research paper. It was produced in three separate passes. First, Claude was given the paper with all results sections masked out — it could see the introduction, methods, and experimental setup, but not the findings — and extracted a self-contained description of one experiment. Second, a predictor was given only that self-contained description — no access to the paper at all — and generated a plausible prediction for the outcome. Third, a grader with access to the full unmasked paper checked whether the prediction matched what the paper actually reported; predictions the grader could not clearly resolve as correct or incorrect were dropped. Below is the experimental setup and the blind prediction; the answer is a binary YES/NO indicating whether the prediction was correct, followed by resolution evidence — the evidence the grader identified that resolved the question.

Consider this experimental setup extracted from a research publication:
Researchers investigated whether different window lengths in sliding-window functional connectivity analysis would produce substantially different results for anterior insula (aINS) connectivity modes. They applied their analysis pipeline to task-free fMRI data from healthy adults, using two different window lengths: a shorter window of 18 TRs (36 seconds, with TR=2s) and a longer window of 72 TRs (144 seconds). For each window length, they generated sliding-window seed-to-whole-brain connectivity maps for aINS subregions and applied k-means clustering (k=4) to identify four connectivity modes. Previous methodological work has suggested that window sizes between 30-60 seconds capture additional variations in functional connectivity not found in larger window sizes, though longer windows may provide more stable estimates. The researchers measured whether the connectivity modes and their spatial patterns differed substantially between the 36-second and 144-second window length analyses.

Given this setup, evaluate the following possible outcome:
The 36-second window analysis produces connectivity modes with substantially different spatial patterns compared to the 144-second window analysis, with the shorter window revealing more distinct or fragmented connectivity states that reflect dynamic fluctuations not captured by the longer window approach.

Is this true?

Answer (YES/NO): NO